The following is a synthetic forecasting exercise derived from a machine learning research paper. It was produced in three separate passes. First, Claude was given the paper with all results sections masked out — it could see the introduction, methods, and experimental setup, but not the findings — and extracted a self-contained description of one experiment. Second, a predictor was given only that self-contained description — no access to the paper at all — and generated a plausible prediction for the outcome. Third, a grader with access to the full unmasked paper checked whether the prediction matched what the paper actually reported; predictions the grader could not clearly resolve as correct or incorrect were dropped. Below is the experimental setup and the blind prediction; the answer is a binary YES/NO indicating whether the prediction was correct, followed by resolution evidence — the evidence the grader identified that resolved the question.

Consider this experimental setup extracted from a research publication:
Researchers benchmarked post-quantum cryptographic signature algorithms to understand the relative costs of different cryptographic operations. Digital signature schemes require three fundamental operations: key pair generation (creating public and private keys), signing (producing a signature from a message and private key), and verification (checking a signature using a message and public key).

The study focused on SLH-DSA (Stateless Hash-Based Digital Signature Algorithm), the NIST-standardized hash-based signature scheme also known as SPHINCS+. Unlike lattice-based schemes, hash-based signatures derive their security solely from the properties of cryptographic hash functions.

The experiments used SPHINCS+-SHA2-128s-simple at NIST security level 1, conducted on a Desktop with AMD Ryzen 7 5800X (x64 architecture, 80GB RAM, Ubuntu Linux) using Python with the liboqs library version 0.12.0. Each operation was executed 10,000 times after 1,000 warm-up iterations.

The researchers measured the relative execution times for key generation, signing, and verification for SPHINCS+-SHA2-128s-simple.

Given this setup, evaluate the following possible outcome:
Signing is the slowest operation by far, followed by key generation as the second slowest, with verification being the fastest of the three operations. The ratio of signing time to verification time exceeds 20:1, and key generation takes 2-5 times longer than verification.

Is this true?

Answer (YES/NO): NO